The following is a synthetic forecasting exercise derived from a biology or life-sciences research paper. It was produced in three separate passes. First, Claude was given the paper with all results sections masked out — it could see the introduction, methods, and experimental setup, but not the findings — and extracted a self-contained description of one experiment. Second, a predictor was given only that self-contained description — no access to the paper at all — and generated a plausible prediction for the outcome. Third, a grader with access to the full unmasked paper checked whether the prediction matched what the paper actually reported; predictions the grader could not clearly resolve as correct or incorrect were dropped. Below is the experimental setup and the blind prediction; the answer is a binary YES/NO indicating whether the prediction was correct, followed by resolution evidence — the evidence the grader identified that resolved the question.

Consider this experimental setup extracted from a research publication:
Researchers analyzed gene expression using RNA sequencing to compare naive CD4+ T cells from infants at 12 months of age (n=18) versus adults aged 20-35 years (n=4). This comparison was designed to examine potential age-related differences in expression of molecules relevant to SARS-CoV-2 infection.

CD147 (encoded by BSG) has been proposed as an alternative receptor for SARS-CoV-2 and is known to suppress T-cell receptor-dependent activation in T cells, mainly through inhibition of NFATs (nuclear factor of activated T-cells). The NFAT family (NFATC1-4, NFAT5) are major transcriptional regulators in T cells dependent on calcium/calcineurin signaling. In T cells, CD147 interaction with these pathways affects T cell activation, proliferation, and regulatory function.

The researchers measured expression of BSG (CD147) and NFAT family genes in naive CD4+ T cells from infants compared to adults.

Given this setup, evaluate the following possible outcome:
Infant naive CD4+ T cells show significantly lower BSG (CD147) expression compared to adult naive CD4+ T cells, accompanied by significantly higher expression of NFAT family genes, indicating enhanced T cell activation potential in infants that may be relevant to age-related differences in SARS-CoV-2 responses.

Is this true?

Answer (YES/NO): NO